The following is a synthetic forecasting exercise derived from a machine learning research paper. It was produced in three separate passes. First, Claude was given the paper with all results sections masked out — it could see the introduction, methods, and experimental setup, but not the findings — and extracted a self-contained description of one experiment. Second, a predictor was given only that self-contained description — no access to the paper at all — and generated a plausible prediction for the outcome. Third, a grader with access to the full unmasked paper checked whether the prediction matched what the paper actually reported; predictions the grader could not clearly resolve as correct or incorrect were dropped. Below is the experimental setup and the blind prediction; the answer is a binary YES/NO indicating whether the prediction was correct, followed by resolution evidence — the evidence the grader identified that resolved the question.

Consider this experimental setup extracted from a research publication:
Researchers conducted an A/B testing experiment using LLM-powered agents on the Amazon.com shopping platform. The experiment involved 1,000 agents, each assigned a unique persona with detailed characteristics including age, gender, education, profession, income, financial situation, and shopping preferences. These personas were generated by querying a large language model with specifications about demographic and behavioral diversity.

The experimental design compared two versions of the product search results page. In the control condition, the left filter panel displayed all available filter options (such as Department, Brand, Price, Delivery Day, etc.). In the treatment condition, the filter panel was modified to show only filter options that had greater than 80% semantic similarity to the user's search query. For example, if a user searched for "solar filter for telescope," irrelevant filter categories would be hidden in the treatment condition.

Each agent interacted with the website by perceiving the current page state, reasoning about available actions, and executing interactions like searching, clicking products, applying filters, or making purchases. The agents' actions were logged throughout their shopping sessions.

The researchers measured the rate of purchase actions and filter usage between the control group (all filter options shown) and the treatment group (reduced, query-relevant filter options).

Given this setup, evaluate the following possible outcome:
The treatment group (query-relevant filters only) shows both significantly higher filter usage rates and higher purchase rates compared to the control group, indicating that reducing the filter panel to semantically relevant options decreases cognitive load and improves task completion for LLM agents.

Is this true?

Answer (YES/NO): NO